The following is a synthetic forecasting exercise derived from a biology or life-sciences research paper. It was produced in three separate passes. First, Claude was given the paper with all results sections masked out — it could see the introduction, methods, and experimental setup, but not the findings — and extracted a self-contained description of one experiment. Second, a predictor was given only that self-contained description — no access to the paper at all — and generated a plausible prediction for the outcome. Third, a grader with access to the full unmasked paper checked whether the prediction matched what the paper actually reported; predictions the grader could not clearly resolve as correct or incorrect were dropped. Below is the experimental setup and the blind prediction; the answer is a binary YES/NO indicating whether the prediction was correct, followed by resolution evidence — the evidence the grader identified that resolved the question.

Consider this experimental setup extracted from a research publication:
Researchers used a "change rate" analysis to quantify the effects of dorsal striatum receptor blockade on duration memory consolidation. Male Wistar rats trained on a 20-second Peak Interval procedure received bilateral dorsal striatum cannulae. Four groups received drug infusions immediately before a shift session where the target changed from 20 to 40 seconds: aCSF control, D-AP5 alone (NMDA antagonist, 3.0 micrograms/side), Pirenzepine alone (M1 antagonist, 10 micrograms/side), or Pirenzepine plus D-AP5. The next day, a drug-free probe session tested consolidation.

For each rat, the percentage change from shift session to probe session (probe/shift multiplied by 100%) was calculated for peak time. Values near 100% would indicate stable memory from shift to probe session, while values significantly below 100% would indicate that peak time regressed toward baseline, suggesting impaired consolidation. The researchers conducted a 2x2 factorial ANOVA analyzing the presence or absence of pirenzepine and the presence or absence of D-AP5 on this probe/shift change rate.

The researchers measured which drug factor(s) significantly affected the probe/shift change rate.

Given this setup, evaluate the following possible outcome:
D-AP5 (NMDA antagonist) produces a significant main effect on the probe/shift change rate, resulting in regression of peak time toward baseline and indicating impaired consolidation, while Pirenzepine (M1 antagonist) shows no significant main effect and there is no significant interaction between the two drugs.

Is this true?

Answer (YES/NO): NO